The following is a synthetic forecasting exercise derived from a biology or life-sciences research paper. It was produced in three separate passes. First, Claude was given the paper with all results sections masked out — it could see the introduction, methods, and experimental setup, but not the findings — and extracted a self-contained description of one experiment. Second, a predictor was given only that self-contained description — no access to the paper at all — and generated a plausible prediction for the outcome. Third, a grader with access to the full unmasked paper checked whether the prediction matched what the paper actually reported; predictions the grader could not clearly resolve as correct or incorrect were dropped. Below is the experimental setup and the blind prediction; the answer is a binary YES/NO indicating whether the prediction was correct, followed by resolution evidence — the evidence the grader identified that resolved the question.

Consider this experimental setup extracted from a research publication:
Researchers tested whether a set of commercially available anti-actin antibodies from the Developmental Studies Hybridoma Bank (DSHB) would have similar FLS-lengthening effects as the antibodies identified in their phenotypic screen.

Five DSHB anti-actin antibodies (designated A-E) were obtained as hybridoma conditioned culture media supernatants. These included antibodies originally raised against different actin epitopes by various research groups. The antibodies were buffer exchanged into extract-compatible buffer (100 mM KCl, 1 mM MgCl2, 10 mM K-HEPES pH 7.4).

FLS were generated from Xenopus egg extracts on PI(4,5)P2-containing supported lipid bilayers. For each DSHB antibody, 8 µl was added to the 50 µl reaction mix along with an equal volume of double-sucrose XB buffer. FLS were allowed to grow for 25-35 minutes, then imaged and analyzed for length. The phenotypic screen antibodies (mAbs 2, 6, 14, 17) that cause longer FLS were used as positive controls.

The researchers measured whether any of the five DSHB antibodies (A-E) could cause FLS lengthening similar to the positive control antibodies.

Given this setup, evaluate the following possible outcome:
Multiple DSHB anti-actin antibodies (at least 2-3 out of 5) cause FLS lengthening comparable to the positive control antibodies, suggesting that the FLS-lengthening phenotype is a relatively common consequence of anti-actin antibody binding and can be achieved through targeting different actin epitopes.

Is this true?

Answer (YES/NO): NO